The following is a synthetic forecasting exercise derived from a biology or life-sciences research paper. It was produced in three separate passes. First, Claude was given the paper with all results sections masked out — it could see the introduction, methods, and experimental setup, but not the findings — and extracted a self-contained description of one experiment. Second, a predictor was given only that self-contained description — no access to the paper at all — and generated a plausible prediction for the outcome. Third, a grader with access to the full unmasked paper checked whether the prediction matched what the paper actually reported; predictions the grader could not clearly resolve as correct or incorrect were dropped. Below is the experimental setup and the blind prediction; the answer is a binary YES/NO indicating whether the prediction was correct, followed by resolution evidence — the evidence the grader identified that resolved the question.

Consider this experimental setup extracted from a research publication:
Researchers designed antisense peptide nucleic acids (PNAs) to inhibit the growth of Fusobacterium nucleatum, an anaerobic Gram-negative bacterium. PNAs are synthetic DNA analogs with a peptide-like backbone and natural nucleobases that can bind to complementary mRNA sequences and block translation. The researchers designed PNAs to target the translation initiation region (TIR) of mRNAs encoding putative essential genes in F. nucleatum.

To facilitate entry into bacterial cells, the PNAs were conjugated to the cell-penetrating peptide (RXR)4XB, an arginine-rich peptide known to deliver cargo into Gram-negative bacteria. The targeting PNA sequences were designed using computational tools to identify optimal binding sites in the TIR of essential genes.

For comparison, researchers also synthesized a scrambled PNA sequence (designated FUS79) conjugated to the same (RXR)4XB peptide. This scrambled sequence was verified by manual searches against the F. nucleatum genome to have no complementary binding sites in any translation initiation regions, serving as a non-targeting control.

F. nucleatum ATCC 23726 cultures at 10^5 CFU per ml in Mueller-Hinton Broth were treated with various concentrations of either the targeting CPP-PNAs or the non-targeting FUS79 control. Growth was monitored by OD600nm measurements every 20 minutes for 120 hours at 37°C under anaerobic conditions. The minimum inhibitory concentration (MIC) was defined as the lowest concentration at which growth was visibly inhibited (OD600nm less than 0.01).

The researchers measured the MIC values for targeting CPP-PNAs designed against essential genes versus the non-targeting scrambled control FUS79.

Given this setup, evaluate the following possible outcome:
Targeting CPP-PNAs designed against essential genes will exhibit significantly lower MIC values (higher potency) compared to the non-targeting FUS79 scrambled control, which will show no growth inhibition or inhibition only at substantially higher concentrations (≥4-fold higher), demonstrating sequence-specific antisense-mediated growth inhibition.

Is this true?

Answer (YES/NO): NO